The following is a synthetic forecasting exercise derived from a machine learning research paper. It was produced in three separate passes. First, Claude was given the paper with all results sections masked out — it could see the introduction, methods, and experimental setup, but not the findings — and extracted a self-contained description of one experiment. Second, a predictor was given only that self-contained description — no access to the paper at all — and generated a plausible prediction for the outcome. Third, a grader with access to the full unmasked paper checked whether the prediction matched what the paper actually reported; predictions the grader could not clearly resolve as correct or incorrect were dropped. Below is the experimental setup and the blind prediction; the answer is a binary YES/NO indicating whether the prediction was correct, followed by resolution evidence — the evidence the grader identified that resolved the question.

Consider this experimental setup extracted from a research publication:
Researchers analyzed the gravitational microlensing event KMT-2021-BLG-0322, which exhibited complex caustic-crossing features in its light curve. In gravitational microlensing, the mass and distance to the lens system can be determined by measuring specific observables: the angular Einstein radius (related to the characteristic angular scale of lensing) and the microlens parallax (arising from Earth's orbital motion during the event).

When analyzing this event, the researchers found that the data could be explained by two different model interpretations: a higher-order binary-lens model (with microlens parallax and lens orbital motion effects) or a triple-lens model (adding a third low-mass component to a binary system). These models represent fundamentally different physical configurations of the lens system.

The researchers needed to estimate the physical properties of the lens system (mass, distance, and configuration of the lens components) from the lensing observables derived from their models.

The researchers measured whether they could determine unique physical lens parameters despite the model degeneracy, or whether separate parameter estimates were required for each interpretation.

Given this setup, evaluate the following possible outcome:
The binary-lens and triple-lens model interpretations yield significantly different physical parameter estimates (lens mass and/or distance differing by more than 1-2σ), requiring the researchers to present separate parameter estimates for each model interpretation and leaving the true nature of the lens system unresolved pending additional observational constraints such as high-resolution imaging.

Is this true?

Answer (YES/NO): NO